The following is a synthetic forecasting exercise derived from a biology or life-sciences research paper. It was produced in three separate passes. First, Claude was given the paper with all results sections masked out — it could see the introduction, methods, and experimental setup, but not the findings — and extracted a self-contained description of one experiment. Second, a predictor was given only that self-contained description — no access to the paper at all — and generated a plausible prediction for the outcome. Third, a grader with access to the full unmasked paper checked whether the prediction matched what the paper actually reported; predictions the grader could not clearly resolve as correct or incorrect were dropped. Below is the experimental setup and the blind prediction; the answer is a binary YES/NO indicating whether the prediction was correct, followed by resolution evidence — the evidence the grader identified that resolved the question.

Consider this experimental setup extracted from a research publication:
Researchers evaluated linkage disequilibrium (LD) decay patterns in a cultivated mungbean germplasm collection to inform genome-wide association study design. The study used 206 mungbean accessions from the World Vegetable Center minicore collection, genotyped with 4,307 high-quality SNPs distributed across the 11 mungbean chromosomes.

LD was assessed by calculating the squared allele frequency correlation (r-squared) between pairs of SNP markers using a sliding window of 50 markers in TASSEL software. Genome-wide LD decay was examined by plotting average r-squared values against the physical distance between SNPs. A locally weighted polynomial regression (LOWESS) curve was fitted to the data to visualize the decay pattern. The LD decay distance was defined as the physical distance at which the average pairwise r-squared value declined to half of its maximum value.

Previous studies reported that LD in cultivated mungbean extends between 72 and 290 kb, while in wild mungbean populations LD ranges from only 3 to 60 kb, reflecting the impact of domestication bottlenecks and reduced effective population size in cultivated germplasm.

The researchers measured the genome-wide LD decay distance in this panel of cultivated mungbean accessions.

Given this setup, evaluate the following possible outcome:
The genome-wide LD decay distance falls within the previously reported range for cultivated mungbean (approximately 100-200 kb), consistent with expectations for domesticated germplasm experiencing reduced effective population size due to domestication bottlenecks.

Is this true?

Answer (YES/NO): NO